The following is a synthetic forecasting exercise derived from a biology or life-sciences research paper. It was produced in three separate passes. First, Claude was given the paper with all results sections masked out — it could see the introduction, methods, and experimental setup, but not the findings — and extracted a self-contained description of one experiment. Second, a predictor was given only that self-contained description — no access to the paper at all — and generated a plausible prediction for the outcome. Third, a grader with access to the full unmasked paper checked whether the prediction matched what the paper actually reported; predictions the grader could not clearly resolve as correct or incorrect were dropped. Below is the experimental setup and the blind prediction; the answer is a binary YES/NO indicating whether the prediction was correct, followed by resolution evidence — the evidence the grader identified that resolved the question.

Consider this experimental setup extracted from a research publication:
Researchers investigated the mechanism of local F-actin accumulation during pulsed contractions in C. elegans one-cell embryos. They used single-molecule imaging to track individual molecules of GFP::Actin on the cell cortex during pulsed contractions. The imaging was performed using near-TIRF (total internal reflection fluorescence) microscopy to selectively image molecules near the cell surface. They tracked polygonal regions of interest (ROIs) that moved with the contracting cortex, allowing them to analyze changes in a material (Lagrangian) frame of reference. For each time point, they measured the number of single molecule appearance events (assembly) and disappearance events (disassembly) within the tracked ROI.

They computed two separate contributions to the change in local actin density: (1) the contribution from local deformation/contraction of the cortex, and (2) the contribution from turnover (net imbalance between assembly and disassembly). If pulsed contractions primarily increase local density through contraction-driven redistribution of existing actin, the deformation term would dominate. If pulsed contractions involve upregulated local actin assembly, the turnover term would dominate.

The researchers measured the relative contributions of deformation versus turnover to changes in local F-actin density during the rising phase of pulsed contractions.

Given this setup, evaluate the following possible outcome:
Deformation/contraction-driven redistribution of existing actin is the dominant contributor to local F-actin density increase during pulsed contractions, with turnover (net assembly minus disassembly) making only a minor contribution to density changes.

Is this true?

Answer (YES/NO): NO